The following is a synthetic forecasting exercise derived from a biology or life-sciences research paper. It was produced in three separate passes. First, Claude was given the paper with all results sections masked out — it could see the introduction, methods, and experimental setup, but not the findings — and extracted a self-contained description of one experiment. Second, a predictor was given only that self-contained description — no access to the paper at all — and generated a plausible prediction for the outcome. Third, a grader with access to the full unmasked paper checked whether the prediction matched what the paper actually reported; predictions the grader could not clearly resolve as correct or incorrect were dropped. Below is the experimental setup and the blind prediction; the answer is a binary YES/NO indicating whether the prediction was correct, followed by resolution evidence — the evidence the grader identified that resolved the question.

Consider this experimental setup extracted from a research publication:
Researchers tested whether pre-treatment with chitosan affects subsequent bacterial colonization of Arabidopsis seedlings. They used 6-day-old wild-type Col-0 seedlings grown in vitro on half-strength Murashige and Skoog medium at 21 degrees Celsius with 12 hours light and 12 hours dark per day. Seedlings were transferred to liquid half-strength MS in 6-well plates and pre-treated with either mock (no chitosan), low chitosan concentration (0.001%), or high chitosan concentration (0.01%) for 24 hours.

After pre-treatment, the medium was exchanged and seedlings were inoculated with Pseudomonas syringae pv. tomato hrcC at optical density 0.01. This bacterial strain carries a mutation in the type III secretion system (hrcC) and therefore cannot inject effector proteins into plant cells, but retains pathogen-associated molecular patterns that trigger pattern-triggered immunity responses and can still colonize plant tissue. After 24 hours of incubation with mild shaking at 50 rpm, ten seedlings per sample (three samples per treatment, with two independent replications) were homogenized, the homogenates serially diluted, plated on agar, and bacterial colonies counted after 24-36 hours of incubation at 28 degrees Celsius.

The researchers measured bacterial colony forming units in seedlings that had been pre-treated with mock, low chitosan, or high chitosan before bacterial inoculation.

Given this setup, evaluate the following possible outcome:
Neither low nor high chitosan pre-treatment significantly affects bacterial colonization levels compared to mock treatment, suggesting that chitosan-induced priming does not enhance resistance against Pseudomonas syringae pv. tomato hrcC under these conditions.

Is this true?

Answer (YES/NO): NO